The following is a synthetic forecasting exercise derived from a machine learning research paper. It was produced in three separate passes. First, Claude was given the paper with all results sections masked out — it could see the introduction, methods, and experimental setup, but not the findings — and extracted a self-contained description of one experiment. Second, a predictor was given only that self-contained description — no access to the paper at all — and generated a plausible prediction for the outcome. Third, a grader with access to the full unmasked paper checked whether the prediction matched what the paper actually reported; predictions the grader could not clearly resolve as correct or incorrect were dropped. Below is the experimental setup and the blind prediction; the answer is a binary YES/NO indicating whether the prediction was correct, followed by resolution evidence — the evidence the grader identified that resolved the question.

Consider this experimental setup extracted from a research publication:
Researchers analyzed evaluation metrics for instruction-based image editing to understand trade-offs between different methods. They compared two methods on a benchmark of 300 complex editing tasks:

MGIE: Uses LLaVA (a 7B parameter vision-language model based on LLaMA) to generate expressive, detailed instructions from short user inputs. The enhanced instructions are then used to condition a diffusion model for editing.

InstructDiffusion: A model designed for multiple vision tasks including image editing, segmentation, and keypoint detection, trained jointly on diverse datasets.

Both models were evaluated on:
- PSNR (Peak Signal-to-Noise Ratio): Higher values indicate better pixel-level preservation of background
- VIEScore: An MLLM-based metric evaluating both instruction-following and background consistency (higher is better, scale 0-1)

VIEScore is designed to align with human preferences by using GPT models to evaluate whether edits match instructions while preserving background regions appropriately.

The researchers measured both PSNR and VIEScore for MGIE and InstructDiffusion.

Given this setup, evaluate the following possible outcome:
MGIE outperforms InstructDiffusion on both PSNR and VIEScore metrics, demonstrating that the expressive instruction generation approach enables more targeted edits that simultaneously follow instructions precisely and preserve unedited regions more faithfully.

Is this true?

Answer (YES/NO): YES